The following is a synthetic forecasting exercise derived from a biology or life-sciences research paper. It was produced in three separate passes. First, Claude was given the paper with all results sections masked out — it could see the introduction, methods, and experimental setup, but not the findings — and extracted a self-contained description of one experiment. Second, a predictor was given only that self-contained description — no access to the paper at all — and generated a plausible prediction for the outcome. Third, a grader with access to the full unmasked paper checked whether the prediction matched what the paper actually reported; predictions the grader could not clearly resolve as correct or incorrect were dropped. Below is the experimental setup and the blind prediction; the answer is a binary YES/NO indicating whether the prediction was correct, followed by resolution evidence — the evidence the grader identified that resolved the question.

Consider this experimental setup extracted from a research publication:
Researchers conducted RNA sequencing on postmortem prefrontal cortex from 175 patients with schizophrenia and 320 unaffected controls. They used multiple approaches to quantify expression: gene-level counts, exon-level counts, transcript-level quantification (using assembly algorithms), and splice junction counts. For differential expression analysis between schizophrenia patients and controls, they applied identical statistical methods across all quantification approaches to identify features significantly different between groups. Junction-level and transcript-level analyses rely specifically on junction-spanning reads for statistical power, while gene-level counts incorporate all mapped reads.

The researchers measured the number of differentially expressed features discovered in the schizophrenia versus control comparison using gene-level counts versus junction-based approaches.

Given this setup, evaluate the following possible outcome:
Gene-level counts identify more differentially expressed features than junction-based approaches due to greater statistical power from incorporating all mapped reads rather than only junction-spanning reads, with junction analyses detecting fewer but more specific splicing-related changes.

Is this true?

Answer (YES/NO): YES